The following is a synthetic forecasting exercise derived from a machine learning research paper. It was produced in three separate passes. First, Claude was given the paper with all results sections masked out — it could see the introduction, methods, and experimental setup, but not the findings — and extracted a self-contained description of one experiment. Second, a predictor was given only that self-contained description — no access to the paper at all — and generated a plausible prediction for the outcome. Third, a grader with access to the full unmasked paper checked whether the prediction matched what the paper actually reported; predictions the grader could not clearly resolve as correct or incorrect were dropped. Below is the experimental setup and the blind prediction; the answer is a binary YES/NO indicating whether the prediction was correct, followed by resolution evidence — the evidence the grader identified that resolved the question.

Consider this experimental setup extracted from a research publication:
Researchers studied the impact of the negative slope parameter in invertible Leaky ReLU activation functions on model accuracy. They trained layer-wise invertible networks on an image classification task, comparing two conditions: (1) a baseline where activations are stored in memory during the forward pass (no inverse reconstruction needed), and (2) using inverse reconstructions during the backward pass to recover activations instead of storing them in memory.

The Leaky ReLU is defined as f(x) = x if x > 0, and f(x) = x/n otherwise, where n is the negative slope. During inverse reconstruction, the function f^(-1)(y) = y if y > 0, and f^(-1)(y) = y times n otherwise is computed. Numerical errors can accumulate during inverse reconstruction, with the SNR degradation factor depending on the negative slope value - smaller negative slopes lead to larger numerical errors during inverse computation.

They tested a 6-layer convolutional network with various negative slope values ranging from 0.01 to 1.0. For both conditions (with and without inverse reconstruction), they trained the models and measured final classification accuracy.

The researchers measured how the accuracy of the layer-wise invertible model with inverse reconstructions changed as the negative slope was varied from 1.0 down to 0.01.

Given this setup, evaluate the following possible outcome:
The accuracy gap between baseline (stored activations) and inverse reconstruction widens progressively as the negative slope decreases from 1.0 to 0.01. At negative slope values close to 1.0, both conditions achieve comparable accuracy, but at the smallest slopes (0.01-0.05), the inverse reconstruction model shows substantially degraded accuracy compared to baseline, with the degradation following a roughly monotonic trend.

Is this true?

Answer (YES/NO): NO